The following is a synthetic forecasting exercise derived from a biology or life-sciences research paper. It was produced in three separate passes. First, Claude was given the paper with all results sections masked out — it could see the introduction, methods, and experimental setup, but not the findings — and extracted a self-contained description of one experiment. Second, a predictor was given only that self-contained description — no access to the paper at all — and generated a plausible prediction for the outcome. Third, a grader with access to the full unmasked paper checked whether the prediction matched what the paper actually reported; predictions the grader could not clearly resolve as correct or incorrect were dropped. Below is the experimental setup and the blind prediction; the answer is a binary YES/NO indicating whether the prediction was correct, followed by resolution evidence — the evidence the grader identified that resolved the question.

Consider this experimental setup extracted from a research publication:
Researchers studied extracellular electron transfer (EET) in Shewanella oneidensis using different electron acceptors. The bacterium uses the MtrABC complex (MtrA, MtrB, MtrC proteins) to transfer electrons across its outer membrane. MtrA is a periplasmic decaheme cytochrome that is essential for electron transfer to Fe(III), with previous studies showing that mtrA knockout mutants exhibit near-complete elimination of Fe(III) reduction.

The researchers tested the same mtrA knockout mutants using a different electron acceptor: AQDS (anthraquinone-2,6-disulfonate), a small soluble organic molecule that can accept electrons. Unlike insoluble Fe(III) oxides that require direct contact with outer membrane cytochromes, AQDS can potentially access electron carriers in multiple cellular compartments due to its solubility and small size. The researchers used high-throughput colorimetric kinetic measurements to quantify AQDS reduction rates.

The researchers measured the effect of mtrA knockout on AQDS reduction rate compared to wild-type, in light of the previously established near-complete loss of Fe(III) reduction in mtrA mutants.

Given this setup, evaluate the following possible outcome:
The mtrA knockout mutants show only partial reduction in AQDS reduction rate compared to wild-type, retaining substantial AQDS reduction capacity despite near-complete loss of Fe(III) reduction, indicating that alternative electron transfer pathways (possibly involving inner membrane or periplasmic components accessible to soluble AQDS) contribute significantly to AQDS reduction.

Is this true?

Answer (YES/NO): YES